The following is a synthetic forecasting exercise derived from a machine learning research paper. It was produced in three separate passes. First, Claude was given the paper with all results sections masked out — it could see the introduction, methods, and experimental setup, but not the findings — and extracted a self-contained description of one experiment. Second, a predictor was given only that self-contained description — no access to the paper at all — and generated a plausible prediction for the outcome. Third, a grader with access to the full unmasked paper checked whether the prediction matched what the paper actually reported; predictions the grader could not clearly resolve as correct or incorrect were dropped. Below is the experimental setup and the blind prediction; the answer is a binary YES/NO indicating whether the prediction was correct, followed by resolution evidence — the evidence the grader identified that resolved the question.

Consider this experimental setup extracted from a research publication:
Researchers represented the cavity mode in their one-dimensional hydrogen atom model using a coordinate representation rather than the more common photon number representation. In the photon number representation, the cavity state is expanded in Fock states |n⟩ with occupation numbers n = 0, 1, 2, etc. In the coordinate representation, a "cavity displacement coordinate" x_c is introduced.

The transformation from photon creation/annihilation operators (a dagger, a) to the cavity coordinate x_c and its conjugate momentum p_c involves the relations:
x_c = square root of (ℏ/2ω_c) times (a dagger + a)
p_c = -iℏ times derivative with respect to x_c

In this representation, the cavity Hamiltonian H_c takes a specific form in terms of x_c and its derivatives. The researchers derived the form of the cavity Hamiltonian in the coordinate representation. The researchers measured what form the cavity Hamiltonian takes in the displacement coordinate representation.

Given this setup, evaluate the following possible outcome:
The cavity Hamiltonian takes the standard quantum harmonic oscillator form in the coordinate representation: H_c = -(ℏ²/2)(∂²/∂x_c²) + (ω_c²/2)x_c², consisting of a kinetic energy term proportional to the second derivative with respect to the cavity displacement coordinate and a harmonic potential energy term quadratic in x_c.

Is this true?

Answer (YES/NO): YES